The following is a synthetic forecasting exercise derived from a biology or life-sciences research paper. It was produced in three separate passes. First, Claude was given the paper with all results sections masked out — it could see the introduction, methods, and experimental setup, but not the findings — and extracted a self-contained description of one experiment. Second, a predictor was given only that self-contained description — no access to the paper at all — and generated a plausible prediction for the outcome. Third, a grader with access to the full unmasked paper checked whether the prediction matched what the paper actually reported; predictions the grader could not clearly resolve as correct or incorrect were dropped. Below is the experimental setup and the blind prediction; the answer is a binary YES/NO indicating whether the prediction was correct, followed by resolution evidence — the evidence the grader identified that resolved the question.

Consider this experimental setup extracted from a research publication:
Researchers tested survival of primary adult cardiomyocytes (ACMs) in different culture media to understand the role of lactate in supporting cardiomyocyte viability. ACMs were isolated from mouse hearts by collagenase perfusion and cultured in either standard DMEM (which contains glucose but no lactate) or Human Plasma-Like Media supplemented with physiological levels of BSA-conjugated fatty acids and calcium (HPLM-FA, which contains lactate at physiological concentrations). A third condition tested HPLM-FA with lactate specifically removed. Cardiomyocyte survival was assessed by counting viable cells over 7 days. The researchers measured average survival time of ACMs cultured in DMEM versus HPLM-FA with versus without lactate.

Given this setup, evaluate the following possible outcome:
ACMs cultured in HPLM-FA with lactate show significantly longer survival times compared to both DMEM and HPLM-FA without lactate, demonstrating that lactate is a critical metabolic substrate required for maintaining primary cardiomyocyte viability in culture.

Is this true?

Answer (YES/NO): YES